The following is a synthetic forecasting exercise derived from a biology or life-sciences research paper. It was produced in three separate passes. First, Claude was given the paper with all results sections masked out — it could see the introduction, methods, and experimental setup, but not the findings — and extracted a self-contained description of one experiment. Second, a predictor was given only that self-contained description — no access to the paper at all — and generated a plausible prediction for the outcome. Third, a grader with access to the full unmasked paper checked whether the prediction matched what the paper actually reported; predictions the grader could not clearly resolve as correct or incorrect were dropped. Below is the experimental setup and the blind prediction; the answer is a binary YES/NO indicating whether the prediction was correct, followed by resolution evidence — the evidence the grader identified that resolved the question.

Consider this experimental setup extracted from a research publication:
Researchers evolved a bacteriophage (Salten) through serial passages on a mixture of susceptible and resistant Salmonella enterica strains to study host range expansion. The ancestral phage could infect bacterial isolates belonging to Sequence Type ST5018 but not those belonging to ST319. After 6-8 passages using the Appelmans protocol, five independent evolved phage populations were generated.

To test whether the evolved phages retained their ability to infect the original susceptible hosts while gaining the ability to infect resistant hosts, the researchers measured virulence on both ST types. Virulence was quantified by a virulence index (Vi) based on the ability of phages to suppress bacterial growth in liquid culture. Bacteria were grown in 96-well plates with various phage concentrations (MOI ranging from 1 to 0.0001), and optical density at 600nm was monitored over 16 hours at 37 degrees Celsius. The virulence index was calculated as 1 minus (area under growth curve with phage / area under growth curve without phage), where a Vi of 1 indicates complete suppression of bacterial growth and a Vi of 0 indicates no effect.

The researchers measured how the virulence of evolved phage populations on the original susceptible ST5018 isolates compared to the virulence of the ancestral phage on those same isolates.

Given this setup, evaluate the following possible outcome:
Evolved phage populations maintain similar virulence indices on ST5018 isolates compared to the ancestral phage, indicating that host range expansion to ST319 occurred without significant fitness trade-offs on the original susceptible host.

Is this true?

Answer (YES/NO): NO